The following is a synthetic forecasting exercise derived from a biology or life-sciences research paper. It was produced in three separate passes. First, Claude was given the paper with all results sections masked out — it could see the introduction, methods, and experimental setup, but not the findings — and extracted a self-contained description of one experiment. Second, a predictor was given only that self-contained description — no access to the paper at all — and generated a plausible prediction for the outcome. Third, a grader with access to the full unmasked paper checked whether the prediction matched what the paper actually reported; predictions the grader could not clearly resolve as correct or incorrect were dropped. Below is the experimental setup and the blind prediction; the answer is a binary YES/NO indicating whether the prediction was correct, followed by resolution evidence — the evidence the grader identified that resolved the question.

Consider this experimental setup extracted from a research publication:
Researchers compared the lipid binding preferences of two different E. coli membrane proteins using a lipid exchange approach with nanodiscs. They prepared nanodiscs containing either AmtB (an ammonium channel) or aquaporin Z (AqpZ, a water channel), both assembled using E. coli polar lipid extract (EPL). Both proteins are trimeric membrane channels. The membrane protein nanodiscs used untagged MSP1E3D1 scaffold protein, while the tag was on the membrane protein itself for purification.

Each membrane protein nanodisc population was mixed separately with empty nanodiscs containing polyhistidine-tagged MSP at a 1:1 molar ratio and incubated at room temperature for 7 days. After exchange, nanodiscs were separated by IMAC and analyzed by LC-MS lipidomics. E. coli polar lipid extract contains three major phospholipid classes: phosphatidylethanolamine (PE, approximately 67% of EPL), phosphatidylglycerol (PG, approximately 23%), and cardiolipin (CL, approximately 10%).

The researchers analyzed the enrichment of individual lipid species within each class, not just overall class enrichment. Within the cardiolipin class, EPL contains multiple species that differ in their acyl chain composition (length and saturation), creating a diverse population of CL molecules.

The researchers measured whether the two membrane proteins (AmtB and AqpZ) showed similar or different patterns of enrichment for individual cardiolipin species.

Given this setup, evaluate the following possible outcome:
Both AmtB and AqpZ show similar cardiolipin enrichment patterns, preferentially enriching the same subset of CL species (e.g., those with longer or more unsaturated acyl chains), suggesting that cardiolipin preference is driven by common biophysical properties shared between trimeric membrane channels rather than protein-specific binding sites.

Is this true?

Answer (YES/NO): NO